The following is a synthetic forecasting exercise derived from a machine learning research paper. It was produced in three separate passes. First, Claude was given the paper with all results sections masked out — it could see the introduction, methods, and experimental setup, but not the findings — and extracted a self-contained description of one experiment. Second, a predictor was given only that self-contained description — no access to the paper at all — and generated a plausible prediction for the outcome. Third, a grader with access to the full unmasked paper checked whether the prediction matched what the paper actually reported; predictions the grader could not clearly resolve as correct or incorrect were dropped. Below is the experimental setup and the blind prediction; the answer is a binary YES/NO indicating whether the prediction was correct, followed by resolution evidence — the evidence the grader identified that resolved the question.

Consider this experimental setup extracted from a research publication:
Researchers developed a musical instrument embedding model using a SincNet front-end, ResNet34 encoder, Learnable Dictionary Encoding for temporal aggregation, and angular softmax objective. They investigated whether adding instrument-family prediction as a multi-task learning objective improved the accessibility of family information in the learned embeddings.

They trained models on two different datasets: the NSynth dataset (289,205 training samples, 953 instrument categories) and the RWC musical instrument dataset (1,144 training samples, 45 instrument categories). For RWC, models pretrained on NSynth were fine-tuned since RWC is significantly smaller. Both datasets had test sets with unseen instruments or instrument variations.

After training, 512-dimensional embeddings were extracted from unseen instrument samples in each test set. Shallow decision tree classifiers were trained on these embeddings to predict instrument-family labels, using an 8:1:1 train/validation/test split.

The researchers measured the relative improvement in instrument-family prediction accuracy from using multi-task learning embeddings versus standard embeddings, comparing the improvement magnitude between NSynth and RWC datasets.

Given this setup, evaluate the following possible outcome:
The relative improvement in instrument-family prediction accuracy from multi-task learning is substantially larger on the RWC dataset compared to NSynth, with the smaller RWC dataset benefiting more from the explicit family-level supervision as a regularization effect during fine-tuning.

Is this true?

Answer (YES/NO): NO